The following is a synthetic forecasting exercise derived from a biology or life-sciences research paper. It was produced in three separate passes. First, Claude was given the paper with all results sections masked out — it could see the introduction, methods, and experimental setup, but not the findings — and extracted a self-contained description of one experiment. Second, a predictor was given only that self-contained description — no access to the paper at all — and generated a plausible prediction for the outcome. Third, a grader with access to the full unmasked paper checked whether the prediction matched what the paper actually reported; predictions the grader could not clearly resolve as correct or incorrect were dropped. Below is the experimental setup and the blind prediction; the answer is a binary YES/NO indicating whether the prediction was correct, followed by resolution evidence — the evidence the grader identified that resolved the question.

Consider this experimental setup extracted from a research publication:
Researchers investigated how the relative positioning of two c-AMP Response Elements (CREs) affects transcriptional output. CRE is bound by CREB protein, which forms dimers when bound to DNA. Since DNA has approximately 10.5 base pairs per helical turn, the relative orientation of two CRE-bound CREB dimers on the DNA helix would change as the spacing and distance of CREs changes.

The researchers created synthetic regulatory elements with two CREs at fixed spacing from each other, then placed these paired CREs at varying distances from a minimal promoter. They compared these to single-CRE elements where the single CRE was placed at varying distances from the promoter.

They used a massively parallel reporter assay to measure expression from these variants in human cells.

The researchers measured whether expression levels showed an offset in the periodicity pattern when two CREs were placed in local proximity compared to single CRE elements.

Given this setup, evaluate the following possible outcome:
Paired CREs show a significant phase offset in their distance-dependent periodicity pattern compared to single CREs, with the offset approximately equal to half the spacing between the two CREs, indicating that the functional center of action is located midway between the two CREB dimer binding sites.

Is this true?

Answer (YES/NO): NO